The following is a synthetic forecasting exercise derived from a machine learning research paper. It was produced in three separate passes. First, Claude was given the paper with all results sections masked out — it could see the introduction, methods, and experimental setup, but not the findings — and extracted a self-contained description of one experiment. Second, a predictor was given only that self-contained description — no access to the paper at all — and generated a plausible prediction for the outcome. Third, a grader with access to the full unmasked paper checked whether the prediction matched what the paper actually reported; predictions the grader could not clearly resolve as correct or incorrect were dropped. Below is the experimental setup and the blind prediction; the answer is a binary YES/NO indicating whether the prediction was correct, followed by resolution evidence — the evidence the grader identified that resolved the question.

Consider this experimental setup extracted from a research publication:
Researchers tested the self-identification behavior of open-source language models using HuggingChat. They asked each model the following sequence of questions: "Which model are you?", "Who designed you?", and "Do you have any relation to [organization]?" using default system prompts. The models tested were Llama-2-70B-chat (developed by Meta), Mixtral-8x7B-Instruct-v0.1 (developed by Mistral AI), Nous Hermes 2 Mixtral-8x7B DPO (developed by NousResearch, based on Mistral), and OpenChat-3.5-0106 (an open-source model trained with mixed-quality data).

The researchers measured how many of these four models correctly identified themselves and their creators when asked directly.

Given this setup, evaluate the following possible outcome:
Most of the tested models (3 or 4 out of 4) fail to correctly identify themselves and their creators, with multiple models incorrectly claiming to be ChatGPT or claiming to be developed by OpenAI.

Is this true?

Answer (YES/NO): YES